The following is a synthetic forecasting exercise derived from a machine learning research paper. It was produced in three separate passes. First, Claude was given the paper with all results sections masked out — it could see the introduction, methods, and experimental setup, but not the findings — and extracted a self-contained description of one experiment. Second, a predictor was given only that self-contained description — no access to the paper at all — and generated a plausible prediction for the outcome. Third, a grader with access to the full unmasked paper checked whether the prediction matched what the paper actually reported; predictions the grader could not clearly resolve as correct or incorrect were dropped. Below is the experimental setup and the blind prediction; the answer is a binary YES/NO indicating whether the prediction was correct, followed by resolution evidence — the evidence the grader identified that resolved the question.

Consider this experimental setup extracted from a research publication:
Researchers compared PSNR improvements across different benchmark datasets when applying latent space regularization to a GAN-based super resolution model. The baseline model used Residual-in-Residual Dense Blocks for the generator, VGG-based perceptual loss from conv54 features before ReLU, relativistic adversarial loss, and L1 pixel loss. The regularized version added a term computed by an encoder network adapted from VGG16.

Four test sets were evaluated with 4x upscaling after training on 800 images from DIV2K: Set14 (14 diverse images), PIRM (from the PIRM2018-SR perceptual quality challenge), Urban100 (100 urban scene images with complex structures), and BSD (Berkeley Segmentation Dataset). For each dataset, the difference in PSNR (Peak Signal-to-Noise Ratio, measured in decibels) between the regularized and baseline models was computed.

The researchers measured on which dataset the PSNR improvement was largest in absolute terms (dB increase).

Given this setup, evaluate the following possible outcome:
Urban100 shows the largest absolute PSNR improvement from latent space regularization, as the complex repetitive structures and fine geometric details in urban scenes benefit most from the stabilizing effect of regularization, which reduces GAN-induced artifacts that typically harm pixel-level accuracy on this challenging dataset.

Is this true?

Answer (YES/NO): NO